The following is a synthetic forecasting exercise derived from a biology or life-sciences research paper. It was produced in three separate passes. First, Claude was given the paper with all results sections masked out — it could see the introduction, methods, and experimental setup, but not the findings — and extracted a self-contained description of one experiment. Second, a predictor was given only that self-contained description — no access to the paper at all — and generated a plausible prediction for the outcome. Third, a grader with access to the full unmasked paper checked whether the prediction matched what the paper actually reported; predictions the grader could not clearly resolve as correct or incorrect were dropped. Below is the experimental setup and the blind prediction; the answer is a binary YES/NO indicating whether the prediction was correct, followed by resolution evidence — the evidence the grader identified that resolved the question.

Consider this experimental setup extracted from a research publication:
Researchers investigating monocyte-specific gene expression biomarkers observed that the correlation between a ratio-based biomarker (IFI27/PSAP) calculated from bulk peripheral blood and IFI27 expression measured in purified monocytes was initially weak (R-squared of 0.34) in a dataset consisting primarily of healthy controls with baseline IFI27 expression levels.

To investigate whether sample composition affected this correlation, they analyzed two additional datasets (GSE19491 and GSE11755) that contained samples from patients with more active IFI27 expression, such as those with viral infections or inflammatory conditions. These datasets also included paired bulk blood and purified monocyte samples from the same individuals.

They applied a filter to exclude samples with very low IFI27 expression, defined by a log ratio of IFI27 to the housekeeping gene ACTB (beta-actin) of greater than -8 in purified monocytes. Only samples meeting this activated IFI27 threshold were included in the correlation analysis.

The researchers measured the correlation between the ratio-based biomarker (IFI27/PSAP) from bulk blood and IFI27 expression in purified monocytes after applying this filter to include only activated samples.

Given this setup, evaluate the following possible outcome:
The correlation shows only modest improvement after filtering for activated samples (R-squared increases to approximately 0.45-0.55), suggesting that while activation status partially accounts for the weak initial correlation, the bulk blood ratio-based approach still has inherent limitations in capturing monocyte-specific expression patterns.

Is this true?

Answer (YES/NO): NO